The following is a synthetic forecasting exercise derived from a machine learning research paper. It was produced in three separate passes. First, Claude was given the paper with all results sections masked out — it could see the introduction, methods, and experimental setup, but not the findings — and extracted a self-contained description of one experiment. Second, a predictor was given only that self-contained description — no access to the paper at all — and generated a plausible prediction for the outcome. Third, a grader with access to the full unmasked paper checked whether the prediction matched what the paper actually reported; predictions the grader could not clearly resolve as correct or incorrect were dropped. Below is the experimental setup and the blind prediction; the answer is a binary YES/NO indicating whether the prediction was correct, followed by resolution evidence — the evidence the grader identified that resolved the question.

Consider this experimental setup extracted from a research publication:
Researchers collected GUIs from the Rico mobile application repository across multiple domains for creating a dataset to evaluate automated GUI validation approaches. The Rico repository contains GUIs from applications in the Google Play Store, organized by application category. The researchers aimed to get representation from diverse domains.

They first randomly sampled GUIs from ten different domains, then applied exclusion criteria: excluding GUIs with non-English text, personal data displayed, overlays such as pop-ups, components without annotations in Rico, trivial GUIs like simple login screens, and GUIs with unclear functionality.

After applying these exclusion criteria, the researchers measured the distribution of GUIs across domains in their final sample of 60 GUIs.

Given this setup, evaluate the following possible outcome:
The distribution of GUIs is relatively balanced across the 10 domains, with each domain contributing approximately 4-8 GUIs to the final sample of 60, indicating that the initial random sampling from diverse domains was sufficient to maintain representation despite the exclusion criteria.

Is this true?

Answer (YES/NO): NO